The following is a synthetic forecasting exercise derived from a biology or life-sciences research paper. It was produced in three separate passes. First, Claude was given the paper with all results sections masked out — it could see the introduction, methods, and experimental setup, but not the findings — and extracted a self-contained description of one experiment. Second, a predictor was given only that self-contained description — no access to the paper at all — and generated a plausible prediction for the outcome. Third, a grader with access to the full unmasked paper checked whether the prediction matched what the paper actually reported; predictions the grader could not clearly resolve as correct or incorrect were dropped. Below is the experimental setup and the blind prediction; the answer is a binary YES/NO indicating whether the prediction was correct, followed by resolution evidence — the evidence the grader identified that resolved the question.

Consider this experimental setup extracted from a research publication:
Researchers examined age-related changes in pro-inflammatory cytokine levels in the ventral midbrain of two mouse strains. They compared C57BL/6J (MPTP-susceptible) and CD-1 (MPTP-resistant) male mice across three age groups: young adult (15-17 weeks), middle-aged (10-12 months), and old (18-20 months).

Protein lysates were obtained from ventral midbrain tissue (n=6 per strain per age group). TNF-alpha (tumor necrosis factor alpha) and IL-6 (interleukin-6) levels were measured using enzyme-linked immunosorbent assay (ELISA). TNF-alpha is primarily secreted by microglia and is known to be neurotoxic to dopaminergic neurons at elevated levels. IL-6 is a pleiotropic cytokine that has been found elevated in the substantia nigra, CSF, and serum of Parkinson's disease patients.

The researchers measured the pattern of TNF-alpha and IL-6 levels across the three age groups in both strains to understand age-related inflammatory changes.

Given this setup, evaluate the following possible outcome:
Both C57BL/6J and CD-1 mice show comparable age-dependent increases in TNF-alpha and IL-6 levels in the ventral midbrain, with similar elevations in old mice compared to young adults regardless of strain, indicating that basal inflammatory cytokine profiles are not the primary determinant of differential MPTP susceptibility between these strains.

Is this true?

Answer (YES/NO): NO